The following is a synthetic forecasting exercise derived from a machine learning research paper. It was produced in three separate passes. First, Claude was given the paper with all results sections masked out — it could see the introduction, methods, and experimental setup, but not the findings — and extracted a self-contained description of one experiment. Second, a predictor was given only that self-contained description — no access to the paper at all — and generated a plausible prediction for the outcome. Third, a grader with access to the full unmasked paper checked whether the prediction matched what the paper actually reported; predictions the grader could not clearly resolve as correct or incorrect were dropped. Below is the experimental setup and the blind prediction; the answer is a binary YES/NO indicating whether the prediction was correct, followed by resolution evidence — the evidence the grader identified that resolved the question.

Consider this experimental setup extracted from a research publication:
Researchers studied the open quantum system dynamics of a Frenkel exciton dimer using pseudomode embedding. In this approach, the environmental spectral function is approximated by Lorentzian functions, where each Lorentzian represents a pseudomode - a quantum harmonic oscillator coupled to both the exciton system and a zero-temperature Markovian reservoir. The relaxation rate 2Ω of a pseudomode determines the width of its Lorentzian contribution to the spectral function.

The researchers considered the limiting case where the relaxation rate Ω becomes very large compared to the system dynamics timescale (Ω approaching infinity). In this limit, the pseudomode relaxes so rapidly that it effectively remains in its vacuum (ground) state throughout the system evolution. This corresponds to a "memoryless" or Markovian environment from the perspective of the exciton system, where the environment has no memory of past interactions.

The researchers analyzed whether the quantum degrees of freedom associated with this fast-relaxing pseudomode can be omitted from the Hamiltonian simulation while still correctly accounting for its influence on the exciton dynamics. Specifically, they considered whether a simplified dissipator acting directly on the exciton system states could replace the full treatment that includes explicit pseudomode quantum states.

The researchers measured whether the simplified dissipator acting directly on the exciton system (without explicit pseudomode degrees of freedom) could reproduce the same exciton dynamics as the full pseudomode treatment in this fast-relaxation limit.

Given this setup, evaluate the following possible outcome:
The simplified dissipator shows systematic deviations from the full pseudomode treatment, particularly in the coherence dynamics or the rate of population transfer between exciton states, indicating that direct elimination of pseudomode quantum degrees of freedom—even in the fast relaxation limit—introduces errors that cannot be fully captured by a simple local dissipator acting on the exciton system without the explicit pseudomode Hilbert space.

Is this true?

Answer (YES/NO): NO